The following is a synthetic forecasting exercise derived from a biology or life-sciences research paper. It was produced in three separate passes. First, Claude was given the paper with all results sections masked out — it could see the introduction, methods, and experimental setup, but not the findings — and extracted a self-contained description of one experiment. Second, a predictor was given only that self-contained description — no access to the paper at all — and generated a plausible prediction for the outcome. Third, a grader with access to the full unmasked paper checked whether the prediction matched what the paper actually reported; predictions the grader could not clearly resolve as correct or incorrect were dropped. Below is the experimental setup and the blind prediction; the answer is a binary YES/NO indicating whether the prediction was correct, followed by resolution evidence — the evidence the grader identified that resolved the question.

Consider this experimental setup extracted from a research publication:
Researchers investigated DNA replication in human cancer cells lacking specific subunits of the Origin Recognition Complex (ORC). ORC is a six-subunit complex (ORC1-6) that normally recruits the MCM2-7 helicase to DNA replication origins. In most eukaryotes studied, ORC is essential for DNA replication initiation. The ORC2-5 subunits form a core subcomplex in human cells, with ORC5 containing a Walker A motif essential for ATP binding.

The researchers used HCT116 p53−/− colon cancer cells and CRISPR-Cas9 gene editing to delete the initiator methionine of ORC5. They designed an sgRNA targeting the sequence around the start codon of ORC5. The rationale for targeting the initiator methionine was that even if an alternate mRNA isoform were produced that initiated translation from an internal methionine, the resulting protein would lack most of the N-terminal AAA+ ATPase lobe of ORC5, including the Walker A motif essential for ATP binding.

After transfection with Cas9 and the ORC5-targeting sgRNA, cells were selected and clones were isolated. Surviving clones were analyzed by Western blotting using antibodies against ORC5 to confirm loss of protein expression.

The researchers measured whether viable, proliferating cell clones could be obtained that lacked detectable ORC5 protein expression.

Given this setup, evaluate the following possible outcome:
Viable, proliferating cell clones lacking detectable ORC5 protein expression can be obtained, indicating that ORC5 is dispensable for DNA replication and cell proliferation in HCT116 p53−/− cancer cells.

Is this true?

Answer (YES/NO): YES